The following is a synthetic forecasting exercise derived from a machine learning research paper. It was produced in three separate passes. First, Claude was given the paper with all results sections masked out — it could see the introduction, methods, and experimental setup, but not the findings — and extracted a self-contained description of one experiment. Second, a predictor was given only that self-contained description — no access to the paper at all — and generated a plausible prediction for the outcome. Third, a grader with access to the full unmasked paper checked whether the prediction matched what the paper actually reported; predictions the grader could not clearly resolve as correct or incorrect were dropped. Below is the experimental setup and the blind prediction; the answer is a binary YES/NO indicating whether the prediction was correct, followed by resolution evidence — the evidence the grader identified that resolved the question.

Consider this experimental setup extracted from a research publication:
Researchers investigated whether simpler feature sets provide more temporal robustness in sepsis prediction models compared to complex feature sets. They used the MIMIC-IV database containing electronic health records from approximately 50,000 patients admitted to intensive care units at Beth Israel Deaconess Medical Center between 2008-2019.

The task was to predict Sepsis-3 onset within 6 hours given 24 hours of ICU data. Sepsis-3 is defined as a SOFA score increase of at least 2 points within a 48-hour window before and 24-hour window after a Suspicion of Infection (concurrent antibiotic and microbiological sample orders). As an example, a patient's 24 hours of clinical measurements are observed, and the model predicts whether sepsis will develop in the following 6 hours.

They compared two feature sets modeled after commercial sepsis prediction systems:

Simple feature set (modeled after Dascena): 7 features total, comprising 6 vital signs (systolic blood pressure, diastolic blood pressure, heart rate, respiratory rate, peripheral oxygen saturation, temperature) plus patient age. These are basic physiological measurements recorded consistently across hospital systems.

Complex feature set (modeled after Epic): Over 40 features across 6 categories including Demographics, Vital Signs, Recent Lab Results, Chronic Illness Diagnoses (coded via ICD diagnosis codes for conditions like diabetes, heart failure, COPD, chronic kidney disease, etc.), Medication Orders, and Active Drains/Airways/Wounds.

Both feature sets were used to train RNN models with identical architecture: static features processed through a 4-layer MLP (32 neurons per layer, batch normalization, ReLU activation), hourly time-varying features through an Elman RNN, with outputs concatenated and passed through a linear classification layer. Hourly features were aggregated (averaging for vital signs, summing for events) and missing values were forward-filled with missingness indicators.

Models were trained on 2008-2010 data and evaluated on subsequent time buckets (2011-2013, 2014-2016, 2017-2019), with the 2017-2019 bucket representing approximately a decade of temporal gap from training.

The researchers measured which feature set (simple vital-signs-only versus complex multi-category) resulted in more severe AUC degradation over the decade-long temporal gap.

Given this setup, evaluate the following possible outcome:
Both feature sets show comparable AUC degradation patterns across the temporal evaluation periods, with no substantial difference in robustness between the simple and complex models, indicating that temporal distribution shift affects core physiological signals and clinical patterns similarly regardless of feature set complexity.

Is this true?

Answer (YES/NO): NO